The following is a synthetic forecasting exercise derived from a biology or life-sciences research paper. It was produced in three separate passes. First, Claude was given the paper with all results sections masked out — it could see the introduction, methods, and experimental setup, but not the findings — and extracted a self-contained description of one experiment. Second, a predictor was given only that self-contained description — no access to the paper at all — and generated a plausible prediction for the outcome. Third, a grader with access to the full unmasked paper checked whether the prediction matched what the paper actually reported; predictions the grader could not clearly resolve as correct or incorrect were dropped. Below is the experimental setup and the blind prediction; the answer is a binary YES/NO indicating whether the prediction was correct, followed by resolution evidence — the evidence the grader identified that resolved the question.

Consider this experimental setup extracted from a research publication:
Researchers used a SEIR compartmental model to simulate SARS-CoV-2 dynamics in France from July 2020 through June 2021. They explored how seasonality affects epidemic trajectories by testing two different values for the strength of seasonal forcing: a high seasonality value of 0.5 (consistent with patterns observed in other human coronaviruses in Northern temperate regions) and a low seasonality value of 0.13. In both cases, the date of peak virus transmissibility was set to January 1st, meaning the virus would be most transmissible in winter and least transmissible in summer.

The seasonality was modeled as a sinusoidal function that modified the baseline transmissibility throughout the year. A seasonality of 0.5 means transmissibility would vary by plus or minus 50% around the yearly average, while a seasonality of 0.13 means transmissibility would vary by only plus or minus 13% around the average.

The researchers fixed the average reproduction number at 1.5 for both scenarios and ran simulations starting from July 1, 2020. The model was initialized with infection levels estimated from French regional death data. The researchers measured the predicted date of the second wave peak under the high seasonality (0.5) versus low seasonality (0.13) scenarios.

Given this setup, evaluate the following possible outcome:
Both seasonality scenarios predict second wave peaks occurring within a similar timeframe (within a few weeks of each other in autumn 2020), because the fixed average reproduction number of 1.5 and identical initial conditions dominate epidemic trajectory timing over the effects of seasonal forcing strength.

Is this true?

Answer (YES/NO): NO